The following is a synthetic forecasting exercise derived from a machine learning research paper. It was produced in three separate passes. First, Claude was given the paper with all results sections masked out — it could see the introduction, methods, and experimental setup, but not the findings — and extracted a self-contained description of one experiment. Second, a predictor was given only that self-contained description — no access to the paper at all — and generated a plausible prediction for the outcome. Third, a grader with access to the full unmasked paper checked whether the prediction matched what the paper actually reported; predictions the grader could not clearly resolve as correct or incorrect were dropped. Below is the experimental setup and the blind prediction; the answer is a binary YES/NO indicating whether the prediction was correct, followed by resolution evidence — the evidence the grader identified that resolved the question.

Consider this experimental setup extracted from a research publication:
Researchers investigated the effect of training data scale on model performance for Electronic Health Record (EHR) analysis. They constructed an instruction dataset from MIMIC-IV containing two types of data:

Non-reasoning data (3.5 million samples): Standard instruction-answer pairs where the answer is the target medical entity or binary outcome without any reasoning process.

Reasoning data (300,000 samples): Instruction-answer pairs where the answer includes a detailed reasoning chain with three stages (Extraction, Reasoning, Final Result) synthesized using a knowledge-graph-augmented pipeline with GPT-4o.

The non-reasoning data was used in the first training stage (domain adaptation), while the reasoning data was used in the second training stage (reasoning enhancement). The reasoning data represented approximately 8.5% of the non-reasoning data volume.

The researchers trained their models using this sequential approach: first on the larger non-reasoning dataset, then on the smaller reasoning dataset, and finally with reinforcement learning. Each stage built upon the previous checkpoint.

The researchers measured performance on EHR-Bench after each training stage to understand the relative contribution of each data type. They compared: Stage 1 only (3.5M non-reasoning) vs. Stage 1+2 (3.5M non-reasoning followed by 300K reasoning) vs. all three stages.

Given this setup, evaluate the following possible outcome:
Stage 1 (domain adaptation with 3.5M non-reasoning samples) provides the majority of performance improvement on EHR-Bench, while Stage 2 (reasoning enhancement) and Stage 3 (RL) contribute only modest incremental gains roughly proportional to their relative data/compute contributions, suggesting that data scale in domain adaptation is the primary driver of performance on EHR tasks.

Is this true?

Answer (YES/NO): YES